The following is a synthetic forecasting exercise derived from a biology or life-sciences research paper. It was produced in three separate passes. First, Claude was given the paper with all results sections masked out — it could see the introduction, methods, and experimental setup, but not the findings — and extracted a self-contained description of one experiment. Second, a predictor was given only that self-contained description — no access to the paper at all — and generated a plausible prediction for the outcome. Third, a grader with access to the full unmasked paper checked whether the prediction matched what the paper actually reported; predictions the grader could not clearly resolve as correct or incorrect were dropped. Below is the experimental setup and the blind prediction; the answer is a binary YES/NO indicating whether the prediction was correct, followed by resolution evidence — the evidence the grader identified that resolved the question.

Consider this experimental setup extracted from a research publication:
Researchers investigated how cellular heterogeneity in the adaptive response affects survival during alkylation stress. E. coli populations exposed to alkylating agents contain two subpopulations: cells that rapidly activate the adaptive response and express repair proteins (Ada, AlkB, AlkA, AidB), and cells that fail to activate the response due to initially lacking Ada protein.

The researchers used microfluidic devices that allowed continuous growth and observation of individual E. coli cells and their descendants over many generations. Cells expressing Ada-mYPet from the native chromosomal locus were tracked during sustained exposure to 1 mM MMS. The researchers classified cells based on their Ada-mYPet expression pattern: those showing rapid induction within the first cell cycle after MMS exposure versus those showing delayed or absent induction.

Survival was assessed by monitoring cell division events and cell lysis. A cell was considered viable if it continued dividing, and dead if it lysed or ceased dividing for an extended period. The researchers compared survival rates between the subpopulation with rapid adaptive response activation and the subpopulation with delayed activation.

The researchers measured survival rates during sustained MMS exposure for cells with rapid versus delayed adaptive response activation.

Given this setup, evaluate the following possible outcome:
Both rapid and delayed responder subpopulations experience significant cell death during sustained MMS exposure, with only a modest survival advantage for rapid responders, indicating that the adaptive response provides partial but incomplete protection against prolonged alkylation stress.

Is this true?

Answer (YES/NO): NO